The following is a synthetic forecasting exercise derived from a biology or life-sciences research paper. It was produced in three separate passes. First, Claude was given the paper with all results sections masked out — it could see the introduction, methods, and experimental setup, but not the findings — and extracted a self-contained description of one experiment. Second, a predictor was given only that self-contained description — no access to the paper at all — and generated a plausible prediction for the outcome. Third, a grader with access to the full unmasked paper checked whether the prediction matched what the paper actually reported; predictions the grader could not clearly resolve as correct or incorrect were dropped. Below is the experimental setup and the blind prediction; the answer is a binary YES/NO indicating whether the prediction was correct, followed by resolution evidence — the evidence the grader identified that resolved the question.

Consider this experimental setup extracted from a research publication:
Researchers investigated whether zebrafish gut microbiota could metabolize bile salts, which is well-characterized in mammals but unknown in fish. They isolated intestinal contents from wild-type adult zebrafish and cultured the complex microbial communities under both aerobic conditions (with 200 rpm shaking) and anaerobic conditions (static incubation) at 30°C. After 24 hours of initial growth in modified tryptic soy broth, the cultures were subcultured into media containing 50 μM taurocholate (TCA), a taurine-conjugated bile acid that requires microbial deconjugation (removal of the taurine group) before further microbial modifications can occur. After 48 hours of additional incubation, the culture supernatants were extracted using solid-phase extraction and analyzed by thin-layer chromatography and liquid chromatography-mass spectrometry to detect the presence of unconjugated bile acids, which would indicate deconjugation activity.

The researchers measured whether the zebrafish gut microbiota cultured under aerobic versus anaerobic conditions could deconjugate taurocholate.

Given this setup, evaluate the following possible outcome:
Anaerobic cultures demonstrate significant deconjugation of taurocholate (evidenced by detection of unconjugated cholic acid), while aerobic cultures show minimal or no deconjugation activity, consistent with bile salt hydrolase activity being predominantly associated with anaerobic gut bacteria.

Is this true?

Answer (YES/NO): NO